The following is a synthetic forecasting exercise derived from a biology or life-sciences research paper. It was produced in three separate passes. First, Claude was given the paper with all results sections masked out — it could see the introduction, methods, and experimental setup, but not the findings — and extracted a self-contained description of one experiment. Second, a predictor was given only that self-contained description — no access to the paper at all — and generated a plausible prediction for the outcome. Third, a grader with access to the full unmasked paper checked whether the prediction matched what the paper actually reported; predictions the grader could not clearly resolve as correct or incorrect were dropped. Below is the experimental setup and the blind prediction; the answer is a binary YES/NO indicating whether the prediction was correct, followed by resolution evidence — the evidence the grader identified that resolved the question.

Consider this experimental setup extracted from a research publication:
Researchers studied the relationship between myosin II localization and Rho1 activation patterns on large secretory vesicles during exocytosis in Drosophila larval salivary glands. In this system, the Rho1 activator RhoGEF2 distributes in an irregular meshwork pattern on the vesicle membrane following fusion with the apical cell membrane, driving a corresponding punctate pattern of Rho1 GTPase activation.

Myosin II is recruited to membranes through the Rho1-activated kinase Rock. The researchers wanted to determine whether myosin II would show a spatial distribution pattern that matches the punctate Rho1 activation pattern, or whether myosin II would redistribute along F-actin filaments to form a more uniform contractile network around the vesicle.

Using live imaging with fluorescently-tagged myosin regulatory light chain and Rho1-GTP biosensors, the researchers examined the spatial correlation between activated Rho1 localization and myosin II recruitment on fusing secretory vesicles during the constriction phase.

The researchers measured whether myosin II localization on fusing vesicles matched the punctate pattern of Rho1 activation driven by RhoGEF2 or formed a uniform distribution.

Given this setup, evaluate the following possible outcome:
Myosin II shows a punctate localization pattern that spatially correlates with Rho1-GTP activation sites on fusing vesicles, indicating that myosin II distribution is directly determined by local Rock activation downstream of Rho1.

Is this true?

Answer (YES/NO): YES